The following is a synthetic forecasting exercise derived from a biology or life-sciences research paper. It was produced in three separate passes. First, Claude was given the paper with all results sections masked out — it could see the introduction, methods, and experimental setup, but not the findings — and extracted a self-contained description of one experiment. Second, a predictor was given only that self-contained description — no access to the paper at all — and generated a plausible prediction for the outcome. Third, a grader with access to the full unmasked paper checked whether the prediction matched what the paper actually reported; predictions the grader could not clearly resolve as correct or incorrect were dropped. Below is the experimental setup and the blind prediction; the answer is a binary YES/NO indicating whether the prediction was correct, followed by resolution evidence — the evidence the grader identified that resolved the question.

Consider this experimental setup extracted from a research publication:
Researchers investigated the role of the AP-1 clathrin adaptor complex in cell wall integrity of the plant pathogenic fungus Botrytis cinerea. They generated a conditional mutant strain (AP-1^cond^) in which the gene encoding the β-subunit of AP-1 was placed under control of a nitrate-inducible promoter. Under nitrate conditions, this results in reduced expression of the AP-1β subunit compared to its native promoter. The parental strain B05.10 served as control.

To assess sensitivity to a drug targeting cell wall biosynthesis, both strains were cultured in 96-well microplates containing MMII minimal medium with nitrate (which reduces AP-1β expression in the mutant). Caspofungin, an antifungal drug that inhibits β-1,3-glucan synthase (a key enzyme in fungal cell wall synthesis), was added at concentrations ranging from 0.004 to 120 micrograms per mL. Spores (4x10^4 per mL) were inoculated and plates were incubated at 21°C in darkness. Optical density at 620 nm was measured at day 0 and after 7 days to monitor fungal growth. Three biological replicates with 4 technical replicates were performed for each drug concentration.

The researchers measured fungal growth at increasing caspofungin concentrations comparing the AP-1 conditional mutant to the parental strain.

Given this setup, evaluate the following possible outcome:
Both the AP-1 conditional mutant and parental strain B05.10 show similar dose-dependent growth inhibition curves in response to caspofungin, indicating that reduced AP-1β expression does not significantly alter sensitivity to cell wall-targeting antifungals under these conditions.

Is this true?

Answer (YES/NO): NO